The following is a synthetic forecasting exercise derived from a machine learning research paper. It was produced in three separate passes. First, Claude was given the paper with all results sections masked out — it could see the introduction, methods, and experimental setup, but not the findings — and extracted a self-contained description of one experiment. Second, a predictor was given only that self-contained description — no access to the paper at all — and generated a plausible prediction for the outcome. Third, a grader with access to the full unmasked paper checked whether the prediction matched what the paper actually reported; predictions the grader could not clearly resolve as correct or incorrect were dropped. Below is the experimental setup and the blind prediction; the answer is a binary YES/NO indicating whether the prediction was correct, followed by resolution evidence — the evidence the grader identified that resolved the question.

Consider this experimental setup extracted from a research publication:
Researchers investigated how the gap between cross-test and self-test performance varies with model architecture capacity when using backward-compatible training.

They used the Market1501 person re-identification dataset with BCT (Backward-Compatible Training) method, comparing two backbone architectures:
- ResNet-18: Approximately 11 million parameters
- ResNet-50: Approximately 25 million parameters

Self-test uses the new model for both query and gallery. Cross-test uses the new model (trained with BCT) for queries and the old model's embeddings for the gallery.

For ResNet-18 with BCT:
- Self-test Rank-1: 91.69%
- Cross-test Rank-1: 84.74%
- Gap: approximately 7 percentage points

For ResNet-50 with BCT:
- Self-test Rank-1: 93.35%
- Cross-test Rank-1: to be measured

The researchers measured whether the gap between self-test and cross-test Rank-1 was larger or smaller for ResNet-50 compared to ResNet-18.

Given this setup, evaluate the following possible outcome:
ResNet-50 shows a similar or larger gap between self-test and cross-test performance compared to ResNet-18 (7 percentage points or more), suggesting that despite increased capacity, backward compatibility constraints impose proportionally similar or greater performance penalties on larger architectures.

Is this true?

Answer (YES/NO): NO